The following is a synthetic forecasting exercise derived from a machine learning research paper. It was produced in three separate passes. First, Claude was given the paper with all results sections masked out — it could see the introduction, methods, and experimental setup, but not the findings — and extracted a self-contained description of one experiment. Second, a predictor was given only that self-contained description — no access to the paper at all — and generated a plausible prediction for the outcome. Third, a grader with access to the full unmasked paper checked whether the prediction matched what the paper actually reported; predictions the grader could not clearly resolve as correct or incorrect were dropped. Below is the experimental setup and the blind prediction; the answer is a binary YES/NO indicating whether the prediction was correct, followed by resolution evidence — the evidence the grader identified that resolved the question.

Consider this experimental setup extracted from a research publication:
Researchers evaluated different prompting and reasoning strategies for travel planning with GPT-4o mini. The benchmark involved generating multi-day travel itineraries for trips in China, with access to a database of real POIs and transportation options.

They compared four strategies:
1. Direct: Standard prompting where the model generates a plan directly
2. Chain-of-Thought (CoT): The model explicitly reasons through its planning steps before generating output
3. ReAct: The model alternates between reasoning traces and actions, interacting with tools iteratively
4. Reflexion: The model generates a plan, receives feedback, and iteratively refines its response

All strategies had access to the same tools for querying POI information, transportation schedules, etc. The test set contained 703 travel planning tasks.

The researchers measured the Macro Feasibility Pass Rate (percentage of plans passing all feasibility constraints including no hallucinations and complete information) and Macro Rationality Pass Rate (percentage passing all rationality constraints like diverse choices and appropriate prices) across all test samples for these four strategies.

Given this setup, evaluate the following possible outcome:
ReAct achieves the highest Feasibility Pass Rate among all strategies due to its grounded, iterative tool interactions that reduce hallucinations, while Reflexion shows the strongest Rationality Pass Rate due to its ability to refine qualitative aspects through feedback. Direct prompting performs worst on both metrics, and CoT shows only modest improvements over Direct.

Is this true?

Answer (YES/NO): NO